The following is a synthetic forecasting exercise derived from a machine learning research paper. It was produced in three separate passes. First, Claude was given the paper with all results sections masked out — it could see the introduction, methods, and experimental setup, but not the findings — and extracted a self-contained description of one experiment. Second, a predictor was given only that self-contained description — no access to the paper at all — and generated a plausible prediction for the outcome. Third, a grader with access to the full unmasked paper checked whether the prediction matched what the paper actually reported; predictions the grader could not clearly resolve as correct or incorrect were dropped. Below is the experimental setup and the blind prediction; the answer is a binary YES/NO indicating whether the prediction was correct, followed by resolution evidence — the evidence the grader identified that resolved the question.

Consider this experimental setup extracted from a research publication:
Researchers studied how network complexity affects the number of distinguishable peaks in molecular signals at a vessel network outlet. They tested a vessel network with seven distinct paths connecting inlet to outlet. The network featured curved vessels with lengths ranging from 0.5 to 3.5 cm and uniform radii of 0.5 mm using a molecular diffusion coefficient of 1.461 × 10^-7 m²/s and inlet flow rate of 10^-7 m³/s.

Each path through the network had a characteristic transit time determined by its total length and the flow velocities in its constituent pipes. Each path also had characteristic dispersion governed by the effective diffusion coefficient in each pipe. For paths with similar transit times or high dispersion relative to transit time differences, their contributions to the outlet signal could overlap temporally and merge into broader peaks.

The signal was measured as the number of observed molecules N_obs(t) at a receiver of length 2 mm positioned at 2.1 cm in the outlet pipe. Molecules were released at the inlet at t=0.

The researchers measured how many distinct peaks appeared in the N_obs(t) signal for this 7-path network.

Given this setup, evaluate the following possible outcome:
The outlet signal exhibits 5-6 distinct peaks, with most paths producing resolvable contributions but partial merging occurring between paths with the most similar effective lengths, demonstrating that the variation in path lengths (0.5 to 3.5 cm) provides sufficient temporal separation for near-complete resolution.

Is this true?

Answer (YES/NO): NO